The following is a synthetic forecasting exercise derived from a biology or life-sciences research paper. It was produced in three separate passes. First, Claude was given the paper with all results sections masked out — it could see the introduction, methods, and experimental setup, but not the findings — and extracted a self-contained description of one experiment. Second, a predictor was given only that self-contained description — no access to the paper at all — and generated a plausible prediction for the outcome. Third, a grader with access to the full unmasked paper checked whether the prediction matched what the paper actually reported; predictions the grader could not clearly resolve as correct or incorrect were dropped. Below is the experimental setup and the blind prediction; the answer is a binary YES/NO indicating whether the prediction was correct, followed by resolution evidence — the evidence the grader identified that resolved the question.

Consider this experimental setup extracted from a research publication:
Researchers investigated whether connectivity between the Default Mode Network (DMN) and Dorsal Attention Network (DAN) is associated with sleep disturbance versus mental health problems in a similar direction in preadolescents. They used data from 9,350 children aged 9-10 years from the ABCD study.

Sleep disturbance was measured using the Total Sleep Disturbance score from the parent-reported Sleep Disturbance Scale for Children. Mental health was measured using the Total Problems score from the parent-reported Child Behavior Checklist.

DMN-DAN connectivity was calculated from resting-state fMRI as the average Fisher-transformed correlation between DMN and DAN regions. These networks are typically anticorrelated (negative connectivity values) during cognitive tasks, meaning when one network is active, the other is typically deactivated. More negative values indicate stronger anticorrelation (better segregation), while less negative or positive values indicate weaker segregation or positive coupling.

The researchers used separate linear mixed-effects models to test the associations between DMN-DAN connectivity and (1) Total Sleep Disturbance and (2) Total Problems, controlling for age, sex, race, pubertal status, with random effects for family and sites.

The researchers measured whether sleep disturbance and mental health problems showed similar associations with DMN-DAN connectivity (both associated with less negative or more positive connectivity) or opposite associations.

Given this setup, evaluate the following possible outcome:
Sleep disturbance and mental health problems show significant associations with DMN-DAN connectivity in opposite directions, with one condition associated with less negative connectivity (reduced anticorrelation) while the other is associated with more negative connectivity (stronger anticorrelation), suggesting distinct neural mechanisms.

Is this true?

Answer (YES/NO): NO